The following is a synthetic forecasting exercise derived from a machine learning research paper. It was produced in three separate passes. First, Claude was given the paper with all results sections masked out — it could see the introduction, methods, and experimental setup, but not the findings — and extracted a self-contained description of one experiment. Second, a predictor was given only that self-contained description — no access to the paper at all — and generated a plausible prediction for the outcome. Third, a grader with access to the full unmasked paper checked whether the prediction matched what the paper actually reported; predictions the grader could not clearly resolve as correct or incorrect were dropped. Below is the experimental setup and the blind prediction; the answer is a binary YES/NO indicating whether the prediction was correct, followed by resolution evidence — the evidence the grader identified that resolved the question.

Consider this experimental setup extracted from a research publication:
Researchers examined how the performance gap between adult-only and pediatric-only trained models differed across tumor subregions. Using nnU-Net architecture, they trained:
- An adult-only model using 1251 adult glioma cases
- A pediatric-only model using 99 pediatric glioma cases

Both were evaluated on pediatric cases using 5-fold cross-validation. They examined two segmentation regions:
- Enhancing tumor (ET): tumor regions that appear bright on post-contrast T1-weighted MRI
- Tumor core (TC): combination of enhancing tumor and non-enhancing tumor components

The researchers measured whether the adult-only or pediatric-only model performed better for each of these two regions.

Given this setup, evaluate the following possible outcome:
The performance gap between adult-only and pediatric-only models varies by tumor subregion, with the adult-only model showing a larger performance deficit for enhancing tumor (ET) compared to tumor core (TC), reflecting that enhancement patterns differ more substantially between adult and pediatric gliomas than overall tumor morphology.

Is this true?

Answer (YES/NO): NO